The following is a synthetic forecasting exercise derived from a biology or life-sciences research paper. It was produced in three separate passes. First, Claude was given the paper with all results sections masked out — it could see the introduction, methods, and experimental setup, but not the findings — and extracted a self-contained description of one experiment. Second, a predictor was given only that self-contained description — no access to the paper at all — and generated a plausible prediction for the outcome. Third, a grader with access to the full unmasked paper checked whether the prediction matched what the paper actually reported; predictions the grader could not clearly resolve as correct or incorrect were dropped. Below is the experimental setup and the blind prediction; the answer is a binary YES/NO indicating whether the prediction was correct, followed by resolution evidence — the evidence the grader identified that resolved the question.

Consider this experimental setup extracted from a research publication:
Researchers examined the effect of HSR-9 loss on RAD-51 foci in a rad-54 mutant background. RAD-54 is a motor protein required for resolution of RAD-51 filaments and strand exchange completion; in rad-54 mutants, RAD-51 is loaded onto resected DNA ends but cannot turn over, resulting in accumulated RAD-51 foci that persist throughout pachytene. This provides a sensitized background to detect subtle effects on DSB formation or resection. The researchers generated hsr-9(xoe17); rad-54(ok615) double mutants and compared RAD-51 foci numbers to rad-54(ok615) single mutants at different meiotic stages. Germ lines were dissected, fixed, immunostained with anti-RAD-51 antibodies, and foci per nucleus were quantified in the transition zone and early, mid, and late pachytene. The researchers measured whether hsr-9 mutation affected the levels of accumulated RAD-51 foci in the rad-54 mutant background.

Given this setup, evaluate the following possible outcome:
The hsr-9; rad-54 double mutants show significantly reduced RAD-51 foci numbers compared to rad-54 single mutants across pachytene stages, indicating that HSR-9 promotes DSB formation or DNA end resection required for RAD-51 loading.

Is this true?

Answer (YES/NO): NO